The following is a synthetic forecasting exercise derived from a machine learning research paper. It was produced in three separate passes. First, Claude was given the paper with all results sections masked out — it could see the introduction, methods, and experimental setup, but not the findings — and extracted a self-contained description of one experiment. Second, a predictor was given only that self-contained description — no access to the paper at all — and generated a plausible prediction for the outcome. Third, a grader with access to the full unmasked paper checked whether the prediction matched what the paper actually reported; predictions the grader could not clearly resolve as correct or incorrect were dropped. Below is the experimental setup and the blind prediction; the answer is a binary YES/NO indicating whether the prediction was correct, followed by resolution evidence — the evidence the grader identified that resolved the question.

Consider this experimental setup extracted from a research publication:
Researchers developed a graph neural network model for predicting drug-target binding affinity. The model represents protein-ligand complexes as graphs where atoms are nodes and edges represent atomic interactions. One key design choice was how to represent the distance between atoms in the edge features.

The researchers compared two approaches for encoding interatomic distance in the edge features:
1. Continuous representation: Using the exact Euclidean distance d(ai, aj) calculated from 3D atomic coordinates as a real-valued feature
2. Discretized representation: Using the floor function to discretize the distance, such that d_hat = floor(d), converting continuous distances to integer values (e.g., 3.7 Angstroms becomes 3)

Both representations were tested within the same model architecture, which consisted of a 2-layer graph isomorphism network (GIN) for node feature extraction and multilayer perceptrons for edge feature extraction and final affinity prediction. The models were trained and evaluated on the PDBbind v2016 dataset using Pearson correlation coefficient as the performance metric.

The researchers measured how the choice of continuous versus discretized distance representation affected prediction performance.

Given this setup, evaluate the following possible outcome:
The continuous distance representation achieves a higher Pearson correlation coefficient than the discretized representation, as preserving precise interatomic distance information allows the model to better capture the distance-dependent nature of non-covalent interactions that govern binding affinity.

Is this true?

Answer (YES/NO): NO